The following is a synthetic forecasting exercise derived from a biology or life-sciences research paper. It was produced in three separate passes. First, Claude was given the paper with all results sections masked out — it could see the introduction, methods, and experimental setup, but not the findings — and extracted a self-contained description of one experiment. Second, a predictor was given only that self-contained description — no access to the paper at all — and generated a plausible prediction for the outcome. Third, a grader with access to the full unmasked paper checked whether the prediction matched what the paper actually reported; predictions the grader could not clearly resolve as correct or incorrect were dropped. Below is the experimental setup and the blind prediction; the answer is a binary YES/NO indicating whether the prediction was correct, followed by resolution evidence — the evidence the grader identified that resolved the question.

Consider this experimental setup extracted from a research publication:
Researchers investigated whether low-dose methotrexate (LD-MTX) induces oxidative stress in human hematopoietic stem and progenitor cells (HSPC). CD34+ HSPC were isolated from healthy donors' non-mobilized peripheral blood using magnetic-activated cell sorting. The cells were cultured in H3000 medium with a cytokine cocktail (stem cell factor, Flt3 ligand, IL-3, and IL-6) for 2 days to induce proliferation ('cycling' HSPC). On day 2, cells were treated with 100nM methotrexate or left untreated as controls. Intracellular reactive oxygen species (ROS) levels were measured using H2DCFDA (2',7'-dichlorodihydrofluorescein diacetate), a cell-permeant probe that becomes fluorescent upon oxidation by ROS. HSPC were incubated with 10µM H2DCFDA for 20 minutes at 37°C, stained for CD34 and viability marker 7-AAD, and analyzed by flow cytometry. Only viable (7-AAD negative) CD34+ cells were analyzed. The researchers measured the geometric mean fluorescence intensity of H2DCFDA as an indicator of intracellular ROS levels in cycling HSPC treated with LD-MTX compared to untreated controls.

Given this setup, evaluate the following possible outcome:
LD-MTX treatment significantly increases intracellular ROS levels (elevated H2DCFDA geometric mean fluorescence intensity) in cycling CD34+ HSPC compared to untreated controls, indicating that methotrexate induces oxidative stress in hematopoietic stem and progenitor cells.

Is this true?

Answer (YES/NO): YES